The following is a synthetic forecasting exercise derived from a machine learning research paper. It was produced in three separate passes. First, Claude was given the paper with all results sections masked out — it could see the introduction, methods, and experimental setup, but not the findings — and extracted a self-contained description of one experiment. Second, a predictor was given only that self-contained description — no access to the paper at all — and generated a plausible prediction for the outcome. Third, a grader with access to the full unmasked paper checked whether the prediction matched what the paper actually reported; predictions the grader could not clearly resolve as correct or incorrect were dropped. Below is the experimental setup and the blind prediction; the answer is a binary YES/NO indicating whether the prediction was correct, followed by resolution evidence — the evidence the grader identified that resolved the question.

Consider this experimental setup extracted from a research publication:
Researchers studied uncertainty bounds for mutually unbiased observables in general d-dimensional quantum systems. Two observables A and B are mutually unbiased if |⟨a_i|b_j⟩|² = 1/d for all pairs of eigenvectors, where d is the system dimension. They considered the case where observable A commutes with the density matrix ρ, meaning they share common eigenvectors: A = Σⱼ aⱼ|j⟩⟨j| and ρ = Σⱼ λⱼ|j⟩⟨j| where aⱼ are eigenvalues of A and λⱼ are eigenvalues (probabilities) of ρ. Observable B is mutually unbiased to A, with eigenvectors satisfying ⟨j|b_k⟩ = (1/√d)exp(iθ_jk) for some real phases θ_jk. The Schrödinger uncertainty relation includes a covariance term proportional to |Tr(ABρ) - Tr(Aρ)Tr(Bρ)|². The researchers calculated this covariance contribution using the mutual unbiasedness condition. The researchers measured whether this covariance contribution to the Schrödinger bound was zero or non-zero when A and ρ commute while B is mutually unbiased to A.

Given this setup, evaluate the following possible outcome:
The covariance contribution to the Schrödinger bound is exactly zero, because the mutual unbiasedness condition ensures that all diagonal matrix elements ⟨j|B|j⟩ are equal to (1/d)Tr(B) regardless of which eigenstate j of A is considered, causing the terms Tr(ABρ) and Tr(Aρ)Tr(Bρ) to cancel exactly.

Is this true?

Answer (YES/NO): YES